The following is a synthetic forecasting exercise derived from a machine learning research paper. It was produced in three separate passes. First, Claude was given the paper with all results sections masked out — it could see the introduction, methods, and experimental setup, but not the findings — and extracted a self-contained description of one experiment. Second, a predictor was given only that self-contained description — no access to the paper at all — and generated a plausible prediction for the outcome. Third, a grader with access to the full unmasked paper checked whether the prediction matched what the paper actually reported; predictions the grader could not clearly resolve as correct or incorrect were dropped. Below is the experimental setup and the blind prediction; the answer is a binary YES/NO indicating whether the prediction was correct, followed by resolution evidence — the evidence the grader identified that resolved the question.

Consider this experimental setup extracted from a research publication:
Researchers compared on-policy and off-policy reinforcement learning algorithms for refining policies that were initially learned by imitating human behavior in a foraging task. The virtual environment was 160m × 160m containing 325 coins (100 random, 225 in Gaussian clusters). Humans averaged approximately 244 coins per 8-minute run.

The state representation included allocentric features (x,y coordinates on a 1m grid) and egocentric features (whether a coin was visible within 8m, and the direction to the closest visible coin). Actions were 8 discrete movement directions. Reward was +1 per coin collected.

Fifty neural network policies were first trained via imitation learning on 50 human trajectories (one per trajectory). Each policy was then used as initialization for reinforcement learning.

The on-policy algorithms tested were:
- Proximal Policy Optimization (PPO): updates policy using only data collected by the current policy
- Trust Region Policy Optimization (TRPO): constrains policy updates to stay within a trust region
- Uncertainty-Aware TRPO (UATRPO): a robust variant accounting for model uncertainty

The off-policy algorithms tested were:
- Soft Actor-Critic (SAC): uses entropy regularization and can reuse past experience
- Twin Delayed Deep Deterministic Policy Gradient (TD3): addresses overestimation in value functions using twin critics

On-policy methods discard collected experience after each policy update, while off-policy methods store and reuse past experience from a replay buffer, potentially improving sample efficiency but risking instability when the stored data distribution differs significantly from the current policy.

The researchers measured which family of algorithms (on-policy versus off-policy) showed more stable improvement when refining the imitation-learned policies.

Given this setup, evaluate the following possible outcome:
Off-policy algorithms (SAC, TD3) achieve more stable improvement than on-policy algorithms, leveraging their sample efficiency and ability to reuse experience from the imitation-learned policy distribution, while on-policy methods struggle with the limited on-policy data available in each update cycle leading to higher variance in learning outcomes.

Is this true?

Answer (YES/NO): NO